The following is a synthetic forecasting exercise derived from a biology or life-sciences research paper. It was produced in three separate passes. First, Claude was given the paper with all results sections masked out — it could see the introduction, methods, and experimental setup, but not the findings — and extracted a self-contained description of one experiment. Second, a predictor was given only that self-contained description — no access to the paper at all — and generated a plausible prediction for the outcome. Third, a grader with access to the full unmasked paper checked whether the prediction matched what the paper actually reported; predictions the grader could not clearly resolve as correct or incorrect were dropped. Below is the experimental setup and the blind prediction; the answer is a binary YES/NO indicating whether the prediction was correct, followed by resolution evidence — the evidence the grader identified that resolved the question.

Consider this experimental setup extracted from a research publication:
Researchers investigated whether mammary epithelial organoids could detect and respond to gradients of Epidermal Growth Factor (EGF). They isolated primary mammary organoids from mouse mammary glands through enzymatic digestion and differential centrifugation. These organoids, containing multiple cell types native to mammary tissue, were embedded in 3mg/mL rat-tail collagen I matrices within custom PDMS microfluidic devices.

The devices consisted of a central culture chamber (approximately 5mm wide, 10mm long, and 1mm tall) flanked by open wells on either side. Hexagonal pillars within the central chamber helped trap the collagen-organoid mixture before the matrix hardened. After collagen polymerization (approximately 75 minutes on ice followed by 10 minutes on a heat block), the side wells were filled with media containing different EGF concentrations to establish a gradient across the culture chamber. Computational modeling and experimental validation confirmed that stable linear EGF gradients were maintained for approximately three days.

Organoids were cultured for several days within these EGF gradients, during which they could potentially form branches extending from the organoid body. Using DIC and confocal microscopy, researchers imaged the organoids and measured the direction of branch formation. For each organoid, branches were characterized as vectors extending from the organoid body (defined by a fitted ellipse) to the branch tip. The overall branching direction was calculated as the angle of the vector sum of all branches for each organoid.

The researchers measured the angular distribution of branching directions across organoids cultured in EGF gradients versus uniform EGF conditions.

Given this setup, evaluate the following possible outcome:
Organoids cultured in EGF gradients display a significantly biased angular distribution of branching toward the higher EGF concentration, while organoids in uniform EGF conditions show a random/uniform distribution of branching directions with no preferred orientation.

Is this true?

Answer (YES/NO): YES